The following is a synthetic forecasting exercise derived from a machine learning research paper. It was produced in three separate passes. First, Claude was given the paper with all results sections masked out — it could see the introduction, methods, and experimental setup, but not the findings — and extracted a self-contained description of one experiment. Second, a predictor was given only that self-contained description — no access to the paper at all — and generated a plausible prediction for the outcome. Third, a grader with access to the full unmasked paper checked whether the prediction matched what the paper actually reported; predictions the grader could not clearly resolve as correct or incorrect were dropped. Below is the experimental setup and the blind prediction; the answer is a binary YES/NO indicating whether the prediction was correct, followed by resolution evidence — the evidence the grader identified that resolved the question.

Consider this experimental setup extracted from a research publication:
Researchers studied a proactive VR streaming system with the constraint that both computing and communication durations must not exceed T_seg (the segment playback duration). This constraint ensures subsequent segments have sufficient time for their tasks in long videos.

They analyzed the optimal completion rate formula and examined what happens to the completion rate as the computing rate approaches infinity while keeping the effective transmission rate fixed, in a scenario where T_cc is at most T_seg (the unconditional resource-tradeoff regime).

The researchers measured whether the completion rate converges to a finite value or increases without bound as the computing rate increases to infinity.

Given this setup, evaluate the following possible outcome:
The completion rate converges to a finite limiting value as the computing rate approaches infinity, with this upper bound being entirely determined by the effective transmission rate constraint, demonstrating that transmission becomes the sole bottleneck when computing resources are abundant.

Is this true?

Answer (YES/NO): YES